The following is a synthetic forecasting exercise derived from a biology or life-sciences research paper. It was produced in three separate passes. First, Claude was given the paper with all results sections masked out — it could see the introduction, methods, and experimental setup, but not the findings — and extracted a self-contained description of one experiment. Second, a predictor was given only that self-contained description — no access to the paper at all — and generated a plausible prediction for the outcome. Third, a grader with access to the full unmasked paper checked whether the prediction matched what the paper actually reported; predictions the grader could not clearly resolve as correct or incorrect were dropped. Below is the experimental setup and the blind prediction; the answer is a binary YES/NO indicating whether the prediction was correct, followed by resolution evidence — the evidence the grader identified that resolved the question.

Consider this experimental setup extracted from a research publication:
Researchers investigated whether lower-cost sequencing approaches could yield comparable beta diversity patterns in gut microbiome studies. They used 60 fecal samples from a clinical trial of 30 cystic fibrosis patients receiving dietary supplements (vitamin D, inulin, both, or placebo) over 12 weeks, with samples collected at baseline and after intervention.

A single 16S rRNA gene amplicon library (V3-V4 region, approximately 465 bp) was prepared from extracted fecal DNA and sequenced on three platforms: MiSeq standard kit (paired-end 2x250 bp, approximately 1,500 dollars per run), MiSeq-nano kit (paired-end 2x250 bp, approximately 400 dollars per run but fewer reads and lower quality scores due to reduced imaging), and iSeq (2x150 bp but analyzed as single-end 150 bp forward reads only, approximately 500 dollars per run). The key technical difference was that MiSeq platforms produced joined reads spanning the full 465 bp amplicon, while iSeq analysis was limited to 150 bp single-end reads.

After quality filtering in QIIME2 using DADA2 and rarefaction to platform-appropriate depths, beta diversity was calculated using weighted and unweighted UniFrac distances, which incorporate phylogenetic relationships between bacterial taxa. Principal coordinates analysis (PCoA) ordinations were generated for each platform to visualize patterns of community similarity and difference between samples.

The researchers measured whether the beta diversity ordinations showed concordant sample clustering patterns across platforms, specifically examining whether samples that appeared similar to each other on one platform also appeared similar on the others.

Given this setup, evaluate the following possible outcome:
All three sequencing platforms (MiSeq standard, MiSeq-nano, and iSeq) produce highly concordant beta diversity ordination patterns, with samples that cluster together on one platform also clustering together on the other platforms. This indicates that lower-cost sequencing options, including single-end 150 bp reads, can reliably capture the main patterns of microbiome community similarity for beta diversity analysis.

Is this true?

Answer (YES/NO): YES